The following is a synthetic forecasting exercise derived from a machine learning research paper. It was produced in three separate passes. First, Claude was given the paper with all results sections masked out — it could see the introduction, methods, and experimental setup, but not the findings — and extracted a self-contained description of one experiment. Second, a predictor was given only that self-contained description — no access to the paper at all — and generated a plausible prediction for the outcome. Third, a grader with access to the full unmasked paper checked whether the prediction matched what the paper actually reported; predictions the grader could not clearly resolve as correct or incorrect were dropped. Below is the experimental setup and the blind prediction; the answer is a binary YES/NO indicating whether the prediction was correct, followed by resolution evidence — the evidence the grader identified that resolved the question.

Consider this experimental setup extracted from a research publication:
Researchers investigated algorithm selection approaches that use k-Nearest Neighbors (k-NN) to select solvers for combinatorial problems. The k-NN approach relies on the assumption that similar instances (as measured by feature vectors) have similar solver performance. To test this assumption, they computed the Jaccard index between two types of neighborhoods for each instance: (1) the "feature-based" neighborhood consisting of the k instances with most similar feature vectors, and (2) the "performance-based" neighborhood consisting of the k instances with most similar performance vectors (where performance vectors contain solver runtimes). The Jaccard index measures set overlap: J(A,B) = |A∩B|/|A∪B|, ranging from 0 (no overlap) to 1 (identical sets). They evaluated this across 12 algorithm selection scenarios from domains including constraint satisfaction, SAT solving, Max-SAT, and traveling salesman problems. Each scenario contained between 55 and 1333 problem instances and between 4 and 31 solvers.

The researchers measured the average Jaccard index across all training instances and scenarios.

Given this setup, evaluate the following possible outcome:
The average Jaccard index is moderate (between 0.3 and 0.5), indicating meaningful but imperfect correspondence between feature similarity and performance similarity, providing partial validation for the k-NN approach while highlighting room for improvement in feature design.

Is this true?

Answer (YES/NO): NO